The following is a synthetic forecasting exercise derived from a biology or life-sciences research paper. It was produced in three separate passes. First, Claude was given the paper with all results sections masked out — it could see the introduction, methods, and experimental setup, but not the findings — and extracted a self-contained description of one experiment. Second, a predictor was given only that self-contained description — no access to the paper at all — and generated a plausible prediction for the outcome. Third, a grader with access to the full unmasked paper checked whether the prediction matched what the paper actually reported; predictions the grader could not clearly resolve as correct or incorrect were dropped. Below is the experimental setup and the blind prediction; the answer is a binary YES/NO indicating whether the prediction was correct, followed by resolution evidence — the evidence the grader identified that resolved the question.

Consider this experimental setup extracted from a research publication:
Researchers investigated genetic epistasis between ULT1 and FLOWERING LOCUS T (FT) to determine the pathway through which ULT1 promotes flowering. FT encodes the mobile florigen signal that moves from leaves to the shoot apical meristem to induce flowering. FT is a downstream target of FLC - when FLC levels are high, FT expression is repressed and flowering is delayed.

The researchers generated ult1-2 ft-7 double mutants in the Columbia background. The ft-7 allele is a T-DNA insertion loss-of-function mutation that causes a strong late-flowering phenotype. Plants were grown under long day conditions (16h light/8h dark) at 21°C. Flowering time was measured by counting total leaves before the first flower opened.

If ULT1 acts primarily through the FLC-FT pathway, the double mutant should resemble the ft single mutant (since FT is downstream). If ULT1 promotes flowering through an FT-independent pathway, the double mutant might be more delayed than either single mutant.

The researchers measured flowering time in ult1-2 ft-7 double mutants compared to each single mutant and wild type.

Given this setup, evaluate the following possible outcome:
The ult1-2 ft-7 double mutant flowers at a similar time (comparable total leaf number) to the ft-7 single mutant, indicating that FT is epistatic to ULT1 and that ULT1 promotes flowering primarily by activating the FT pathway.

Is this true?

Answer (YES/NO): NO